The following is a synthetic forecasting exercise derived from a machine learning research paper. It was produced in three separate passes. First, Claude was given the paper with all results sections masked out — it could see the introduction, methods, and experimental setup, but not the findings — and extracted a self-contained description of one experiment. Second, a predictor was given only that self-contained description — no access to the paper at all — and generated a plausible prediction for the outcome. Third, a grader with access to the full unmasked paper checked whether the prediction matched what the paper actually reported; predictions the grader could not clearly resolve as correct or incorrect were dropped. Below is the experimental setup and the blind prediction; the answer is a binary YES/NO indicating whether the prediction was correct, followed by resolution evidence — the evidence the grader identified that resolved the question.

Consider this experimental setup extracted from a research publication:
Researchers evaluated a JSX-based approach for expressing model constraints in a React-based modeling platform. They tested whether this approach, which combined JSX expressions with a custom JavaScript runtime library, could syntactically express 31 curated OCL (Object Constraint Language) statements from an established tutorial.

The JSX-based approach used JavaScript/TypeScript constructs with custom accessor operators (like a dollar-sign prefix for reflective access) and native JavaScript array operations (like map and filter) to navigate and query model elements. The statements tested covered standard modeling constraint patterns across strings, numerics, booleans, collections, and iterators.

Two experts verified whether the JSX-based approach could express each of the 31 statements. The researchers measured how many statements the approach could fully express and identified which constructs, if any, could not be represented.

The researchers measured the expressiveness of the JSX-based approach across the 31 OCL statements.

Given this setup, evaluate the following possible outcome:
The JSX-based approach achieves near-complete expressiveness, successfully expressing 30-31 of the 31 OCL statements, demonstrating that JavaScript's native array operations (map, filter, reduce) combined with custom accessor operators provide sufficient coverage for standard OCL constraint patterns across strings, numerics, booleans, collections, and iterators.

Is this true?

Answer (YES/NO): NO